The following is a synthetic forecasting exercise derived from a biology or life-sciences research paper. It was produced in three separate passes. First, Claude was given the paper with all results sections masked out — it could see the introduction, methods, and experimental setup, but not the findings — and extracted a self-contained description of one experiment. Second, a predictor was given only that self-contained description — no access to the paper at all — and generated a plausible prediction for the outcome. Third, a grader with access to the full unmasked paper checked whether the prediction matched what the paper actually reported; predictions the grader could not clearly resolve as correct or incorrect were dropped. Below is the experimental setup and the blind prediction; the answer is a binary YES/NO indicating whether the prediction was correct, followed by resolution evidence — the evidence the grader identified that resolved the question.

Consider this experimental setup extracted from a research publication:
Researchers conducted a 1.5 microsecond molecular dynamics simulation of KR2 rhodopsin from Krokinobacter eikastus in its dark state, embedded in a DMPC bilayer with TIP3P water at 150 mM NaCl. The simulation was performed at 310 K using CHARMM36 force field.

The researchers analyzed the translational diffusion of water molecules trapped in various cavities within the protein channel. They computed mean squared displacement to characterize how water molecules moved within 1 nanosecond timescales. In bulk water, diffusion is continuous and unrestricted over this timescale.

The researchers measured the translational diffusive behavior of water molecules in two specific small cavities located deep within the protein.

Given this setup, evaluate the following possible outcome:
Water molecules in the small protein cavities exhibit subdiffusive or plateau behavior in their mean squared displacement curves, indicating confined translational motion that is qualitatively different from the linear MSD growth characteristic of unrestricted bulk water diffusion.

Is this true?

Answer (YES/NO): YES